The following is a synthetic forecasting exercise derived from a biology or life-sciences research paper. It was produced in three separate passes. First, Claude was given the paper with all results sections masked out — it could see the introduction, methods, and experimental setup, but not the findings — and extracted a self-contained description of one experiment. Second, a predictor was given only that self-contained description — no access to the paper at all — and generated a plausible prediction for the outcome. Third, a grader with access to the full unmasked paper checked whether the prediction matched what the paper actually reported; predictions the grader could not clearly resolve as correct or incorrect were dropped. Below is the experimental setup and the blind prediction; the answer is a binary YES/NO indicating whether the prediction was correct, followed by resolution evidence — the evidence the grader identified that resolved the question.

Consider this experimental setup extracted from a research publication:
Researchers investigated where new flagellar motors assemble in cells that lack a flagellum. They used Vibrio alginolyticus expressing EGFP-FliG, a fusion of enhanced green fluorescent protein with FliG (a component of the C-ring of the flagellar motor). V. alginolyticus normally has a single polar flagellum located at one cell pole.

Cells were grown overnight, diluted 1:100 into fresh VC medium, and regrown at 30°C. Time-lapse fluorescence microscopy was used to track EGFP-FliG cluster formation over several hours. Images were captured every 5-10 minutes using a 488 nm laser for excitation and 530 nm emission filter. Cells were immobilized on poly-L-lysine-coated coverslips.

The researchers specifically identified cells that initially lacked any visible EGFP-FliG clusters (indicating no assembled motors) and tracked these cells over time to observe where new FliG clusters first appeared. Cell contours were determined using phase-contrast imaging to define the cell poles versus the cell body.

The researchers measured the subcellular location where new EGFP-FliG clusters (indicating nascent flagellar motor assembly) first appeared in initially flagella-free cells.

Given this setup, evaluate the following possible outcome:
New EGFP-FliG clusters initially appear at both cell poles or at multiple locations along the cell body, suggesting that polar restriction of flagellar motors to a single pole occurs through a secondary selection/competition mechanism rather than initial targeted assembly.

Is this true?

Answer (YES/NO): NO